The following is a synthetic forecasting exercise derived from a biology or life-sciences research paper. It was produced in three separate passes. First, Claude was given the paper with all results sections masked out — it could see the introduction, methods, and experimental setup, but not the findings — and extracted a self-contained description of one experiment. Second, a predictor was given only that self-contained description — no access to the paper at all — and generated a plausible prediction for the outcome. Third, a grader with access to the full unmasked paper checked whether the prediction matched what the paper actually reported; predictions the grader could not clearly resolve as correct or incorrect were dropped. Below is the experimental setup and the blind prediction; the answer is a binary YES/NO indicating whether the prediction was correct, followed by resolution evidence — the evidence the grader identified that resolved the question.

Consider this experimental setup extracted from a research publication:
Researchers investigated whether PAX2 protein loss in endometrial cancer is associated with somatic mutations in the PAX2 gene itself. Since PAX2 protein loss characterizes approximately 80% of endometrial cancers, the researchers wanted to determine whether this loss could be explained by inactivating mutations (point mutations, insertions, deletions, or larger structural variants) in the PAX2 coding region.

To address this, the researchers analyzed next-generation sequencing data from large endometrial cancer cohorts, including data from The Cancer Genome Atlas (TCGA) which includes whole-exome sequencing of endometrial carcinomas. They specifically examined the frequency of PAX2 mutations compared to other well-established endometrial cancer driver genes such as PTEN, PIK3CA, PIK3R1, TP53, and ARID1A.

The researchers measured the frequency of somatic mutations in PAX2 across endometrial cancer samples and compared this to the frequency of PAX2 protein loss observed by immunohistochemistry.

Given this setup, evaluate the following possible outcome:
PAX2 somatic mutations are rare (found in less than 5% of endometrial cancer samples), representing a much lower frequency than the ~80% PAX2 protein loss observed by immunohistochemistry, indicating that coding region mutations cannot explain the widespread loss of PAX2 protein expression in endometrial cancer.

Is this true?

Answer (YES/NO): YES